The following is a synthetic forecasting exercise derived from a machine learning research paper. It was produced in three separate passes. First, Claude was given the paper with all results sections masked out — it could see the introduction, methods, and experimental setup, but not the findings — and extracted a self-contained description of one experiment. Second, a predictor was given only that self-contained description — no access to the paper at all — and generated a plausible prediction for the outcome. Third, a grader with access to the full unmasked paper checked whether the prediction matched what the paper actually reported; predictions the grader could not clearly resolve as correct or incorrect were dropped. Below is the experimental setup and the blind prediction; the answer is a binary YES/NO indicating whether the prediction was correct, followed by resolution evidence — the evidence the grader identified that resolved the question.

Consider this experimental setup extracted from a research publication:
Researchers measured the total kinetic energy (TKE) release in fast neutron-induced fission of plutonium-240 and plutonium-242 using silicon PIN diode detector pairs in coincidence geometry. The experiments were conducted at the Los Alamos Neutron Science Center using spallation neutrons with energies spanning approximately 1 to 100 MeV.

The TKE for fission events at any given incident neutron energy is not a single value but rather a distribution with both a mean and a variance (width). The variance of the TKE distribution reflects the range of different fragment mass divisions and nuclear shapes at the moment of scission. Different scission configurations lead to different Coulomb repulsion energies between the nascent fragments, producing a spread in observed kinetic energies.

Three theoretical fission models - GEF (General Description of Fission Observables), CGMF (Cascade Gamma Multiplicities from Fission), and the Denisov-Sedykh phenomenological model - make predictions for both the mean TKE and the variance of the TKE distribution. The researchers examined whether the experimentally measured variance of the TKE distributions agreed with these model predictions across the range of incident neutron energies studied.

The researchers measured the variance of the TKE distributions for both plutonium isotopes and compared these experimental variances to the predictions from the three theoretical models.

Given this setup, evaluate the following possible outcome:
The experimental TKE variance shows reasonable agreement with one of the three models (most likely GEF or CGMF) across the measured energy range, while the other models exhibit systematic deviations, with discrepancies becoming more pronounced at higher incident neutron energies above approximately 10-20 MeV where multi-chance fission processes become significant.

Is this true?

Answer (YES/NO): NO